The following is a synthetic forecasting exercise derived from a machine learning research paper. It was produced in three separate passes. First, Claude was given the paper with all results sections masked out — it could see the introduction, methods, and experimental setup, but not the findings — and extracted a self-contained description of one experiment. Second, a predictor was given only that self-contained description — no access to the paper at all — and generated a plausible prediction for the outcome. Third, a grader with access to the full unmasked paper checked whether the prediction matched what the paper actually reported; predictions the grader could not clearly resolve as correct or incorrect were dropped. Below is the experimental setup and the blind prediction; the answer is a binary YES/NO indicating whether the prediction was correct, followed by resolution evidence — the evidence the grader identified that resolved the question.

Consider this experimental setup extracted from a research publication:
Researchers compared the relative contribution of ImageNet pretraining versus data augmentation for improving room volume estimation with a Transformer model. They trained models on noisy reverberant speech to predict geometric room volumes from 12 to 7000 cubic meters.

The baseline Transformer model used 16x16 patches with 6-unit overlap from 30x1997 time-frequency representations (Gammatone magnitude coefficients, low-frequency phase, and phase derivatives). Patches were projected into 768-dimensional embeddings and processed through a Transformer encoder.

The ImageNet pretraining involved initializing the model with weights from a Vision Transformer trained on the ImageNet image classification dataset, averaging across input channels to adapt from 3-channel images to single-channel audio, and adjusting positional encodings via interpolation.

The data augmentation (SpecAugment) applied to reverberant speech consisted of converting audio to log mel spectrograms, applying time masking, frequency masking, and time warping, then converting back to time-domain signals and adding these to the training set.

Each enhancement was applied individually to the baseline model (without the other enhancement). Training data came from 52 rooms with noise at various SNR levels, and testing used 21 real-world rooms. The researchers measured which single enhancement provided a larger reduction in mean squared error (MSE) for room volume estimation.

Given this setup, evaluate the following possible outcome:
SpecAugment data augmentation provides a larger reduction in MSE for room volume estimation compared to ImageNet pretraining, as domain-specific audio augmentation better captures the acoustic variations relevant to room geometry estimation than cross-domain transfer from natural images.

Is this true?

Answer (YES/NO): YES